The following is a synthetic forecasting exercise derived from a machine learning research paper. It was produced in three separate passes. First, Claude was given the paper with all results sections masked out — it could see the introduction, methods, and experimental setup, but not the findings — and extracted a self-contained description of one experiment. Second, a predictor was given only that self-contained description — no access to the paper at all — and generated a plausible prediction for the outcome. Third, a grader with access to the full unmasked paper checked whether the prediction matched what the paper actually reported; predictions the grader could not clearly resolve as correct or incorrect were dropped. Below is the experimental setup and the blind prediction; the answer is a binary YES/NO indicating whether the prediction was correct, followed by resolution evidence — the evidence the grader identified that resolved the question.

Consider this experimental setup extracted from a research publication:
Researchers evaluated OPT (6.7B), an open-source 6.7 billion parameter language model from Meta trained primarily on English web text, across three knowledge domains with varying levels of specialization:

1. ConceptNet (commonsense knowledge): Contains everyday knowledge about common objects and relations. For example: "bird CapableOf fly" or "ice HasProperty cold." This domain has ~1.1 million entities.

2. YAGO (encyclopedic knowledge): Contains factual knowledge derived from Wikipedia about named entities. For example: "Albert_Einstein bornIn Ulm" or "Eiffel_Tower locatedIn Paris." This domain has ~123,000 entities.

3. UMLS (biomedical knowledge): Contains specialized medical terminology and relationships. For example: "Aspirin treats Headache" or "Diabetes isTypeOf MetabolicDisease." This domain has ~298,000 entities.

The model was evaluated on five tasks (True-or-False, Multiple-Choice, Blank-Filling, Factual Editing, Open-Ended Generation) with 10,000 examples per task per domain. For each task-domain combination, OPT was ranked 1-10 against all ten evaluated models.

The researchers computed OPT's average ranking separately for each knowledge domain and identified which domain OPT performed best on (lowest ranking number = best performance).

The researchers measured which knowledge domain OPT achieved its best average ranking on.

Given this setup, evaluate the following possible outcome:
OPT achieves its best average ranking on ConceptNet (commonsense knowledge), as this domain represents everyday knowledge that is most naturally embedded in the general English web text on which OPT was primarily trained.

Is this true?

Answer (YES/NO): NO